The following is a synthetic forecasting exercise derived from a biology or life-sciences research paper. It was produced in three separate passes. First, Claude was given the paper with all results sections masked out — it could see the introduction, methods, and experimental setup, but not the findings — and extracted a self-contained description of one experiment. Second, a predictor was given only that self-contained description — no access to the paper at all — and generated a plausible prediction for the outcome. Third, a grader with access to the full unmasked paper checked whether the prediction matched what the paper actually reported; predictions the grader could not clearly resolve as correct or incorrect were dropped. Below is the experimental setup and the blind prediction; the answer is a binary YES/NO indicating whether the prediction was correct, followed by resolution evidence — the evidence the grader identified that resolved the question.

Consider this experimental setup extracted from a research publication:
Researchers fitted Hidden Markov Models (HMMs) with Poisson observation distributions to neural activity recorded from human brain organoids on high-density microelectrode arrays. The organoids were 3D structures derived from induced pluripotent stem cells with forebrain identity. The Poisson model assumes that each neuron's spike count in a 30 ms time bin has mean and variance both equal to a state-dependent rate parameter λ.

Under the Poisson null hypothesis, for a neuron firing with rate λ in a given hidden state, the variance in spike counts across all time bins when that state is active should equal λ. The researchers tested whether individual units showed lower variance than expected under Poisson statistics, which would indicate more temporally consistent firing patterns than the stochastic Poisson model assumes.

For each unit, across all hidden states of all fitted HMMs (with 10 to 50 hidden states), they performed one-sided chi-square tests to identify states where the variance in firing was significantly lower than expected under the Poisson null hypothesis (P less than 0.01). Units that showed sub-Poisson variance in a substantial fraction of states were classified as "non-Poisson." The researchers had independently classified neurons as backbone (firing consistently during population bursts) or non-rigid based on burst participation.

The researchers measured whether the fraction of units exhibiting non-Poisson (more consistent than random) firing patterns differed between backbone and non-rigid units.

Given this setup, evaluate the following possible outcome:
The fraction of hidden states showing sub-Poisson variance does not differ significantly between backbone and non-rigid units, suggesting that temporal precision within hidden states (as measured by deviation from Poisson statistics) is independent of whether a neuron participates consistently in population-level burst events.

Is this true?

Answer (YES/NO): NO